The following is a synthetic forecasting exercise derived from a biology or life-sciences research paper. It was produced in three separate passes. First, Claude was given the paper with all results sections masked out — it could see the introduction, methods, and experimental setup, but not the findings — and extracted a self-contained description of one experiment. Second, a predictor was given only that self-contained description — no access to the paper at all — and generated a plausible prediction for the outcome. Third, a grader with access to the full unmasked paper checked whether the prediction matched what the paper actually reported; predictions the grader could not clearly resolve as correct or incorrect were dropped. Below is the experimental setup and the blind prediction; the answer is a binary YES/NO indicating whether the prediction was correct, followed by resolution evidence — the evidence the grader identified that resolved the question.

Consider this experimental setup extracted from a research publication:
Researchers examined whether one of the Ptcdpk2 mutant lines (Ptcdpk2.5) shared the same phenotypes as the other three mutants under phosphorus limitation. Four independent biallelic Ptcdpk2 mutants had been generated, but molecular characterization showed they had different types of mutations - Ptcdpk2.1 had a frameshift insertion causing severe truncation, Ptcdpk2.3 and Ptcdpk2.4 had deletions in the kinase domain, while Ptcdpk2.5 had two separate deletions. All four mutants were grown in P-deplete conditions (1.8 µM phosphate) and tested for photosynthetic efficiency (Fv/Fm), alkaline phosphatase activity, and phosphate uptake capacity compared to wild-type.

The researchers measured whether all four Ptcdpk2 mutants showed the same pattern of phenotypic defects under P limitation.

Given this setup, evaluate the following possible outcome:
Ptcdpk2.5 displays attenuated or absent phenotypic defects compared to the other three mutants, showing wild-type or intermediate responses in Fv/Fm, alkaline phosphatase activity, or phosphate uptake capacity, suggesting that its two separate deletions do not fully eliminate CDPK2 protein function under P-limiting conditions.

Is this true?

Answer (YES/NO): YES